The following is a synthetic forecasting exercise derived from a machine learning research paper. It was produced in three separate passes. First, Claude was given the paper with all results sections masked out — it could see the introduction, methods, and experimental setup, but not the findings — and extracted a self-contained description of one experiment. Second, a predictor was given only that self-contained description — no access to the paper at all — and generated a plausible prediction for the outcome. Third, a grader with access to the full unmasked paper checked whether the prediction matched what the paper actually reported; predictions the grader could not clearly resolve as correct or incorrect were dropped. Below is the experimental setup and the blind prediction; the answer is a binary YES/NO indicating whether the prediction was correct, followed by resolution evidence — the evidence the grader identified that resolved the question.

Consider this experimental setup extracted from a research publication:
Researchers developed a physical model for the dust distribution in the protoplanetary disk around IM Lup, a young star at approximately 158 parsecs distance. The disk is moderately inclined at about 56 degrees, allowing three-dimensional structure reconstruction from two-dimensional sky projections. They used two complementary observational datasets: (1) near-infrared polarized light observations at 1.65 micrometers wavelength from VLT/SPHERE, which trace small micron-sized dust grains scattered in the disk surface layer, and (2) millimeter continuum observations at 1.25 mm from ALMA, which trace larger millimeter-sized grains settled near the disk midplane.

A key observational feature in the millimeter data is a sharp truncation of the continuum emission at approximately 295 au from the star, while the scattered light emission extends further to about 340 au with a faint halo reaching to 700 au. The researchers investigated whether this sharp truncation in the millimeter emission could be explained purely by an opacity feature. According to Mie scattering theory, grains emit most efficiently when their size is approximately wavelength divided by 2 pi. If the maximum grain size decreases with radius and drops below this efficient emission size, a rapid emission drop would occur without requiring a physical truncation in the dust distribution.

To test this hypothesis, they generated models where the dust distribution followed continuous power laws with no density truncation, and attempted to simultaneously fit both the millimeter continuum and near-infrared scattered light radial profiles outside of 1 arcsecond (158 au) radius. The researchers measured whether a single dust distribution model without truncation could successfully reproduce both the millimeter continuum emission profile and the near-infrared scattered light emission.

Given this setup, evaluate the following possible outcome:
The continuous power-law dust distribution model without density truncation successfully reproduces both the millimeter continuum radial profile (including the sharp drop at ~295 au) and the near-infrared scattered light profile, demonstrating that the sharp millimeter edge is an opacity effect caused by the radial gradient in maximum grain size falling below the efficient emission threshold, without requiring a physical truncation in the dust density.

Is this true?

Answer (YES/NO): NO